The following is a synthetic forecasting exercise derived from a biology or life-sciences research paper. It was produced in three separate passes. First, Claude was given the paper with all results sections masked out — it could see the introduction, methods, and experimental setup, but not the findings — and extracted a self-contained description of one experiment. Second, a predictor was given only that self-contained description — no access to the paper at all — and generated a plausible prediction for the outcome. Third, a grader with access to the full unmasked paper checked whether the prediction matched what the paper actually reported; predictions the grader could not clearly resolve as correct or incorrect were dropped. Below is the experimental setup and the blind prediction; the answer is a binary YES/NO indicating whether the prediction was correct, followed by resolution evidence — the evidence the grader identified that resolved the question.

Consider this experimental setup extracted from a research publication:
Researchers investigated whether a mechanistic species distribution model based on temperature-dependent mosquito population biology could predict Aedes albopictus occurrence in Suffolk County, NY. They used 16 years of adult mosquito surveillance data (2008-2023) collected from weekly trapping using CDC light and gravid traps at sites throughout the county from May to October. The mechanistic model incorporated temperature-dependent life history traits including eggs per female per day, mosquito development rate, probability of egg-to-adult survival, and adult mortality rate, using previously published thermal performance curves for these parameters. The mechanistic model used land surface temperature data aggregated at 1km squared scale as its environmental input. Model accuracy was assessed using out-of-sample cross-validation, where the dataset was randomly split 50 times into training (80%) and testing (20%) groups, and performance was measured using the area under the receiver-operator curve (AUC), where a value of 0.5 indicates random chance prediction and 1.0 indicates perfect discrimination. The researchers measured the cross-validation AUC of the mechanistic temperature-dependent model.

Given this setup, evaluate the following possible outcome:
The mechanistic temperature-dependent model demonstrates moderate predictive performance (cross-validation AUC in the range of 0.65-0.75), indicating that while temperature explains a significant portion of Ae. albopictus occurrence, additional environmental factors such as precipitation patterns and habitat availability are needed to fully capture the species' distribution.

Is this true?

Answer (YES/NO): NO